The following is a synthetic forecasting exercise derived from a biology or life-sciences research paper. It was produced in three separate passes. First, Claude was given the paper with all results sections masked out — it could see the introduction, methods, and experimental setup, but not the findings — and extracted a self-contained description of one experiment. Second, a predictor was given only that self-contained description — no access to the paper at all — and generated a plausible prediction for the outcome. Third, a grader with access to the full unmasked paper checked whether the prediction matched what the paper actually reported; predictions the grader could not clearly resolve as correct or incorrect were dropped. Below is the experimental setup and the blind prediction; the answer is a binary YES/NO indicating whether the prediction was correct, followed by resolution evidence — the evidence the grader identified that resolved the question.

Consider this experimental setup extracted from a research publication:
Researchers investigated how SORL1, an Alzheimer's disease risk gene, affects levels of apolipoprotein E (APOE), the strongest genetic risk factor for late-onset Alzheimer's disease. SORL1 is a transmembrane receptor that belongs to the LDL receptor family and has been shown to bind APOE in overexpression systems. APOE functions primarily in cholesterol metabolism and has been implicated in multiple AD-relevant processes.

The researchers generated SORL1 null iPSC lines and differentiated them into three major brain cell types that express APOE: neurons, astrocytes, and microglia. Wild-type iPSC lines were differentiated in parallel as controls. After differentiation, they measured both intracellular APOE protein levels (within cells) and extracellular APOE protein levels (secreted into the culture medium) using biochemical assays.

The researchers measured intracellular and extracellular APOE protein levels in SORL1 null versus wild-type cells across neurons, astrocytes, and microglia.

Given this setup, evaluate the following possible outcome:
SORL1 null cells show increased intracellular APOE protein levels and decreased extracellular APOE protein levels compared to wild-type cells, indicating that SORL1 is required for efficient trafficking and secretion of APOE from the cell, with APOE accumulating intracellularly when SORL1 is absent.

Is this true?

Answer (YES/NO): NO